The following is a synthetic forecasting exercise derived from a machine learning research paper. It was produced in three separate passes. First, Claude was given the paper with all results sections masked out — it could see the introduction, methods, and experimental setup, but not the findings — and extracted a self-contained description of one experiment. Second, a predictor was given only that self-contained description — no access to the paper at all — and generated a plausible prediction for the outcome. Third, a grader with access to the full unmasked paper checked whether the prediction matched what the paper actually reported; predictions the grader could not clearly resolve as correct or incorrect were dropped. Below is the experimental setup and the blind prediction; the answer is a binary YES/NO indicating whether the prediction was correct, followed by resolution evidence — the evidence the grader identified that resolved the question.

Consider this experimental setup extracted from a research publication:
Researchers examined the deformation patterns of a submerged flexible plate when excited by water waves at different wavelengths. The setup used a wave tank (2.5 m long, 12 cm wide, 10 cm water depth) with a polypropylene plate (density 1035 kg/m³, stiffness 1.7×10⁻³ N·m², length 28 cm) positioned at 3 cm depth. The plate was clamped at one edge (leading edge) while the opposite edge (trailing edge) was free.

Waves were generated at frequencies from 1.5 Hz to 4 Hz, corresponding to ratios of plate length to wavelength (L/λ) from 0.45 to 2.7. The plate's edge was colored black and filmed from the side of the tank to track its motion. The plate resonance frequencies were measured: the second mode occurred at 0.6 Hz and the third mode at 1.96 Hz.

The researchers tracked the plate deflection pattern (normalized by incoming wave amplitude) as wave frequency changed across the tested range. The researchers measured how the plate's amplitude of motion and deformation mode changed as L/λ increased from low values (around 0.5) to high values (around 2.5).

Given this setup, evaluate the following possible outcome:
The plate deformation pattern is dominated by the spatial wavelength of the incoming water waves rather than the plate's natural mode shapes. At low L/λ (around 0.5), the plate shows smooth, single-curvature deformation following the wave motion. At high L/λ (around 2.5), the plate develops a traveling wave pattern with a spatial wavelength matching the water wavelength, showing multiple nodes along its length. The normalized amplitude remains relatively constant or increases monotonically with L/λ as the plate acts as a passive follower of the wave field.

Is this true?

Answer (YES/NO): NO